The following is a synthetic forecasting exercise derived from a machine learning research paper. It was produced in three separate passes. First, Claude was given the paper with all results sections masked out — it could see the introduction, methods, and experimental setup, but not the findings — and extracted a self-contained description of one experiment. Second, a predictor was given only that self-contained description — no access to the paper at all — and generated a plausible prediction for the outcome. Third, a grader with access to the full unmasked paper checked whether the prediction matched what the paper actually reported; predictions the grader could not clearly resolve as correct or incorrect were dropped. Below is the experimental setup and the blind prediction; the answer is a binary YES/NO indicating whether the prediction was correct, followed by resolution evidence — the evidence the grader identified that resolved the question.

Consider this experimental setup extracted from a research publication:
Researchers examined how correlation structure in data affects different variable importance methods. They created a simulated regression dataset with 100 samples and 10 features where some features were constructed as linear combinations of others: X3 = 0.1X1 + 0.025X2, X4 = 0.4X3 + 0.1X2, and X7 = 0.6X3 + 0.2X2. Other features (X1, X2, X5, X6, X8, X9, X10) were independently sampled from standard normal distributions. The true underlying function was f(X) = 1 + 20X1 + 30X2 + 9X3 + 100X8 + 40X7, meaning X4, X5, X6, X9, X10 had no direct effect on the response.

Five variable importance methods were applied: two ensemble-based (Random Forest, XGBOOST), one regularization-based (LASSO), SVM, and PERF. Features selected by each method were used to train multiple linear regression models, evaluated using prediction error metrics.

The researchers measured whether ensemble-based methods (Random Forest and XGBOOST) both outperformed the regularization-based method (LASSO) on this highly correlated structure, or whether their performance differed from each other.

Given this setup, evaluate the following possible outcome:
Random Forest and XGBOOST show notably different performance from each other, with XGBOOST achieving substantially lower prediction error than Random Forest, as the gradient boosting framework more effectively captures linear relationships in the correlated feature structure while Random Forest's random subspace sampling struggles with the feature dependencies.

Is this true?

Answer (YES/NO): NO